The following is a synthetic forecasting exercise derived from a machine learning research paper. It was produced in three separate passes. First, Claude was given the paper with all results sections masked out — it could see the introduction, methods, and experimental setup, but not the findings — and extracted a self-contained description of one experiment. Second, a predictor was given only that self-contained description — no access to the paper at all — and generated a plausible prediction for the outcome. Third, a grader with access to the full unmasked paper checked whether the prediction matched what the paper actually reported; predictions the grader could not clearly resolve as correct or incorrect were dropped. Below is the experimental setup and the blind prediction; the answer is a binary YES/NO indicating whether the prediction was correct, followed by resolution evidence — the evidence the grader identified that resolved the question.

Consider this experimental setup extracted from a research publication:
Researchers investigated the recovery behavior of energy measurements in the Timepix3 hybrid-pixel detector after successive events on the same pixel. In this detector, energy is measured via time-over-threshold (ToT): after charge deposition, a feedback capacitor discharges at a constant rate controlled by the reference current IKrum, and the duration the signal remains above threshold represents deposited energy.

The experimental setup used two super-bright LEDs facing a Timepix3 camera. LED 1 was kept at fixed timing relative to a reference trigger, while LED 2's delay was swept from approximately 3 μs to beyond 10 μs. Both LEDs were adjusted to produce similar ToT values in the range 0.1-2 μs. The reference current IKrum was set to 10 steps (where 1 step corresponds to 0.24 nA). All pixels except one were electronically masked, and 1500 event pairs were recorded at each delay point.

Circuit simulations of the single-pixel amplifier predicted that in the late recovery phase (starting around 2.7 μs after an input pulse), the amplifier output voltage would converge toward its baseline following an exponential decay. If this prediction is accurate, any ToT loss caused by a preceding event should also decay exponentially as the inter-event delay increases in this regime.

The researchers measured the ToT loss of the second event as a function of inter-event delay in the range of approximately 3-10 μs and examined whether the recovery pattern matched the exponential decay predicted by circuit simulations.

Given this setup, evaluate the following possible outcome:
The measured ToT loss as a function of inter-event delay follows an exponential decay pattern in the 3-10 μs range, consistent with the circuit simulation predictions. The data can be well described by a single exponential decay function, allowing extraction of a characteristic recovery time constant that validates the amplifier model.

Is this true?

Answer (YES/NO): YES